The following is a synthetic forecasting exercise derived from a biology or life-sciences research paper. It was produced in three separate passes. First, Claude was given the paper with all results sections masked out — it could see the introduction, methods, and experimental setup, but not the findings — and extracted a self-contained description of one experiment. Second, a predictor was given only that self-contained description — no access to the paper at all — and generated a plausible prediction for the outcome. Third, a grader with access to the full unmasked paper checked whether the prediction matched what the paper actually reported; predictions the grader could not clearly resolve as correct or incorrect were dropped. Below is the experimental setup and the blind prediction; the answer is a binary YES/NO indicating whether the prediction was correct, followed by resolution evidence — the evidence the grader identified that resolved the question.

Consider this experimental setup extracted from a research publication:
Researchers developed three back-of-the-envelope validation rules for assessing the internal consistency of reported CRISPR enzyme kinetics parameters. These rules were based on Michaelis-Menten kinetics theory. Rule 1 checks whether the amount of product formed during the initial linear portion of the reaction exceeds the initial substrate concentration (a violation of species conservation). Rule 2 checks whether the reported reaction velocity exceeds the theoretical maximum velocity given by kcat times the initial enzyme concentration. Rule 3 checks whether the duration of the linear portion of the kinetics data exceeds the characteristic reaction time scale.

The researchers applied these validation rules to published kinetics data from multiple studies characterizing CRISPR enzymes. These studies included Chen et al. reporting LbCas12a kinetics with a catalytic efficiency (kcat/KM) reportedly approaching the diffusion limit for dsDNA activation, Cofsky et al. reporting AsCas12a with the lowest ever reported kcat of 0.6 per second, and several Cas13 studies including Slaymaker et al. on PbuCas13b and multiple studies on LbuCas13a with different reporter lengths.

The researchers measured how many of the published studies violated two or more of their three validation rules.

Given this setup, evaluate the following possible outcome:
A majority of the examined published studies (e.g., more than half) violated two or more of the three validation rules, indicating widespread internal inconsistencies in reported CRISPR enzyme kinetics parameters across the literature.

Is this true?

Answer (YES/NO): YES